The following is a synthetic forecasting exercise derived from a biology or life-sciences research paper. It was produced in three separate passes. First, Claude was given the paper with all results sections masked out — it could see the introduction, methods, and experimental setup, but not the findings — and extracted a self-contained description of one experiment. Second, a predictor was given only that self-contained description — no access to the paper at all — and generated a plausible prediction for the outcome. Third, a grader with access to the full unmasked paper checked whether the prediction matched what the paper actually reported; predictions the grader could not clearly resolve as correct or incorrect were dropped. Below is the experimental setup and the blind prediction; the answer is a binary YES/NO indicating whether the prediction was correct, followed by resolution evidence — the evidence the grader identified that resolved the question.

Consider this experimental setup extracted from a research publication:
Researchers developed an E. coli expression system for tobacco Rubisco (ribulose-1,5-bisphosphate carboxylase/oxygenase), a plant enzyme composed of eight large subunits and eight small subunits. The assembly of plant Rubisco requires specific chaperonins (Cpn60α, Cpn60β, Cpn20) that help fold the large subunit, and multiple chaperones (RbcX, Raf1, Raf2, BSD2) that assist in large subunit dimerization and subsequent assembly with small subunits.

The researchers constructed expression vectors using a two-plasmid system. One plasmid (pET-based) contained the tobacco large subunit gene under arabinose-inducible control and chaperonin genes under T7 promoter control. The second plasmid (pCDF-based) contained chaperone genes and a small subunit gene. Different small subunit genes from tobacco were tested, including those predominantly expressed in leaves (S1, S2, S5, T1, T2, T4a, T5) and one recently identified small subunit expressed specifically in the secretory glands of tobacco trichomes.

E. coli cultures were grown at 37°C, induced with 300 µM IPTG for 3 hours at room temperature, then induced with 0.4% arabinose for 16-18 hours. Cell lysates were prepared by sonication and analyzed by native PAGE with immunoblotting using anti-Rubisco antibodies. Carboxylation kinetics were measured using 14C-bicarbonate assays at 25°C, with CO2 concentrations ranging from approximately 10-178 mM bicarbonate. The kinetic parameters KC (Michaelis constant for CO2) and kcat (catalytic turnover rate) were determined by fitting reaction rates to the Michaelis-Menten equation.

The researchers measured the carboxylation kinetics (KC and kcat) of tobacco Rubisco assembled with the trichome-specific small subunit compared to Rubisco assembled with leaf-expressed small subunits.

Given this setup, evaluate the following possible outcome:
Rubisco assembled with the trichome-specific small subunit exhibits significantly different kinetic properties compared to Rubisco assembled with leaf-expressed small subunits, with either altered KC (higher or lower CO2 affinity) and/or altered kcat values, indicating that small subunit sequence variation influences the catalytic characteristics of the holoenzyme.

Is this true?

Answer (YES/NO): YES